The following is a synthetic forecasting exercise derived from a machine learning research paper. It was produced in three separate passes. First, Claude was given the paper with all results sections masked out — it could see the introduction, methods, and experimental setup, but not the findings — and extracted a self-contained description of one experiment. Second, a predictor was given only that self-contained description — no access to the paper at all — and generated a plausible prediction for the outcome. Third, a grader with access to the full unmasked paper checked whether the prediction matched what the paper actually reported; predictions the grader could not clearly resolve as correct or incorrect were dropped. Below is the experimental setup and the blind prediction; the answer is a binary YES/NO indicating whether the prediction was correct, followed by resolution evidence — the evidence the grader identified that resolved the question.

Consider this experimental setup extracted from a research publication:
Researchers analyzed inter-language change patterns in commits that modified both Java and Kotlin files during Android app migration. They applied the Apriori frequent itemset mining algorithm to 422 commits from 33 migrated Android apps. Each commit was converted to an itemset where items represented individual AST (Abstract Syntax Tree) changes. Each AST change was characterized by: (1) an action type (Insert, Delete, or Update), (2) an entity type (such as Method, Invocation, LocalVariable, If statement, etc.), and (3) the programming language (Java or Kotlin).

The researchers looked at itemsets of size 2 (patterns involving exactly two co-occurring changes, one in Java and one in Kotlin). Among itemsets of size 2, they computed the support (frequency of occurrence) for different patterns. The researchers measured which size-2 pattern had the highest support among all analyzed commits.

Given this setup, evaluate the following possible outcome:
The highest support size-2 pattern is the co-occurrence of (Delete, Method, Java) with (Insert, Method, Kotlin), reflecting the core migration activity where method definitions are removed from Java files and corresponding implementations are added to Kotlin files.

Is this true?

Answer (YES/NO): NO